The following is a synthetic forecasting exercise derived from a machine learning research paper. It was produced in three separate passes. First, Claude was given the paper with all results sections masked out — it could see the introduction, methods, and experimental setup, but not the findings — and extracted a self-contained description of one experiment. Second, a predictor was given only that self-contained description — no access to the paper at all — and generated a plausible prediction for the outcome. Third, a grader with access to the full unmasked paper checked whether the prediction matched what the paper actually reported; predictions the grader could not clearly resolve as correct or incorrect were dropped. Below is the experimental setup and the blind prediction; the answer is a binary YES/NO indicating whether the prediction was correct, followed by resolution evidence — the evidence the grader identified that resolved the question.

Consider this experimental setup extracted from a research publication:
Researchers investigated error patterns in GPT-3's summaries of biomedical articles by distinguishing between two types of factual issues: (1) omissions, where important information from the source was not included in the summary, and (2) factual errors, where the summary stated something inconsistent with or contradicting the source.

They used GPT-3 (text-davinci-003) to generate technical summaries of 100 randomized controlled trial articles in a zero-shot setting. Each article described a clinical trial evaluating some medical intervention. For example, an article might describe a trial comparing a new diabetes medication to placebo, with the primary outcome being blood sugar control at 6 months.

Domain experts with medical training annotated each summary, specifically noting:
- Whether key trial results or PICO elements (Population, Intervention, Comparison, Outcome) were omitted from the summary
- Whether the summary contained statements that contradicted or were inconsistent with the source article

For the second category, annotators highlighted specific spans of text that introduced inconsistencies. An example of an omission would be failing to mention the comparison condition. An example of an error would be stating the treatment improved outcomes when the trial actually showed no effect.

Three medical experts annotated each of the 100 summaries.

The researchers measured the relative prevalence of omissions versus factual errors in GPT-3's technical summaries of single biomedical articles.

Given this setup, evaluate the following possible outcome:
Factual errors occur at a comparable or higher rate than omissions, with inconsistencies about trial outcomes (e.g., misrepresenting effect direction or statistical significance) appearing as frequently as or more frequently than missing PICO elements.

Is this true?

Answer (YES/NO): NO